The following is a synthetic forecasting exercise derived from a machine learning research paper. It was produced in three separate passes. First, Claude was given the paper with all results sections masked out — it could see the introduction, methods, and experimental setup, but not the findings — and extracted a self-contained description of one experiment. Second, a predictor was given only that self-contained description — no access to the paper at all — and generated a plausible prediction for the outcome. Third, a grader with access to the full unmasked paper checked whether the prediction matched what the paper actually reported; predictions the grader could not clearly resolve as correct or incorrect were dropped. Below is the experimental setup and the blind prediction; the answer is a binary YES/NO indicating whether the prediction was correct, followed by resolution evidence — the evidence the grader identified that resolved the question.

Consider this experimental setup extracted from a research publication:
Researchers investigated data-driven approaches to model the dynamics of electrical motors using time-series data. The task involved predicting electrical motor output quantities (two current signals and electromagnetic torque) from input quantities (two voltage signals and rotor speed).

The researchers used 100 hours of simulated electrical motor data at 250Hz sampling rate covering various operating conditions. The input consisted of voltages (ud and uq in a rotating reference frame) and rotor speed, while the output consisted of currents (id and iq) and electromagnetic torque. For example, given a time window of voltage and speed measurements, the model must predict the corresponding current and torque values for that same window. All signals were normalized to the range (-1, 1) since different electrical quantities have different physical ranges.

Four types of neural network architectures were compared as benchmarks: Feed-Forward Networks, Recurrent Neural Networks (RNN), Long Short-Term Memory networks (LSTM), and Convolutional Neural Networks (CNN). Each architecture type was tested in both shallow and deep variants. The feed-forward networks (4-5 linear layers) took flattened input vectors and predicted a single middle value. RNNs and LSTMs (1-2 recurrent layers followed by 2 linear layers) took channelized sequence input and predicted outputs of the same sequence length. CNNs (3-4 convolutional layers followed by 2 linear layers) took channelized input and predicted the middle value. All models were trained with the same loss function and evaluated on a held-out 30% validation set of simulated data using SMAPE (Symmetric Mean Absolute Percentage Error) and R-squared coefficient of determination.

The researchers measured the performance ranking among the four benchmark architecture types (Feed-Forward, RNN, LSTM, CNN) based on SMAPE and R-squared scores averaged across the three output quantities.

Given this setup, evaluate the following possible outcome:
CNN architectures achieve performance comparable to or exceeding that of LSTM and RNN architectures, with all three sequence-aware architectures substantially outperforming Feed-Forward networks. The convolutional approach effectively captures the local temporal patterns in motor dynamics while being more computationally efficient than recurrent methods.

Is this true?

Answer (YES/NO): NO